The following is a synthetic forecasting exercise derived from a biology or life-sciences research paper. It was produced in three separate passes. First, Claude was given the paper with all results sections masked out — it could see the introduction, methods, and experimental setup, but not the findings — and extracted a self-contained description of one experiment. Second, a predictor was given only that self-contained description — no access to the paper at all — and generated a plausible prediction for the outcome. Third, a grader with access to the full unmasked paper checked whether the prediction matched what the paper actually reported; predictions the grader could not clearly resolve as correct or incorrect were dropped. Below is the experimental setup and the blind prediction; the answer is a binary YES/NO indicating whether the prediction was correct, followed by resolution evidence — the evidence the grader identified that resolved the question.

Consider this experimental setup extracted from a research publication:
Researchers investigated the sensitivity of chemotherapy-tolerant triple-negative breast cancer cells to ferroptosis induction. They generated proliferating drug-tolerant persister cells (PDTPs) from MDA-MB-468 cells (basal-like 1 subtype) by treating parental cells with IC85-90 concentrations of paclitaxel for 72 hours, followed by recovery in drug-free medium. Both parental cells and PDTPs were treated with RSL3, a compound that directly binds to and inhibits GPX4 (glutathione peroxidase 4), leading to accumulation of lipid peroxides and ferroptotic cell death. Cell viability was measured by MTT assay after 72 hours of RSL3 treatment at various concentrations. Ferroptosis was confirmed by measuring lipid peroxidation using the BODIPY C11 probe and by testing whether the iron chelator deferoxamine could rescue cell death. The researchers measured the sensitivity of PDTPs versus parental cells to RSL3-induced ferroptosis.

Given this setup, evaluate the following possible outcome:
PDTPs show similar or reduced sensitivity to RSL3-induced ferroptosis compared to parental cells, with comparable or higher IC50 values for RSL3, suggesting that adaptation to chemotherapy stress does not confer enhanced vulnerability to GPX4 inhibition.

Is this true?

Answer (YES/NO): NO